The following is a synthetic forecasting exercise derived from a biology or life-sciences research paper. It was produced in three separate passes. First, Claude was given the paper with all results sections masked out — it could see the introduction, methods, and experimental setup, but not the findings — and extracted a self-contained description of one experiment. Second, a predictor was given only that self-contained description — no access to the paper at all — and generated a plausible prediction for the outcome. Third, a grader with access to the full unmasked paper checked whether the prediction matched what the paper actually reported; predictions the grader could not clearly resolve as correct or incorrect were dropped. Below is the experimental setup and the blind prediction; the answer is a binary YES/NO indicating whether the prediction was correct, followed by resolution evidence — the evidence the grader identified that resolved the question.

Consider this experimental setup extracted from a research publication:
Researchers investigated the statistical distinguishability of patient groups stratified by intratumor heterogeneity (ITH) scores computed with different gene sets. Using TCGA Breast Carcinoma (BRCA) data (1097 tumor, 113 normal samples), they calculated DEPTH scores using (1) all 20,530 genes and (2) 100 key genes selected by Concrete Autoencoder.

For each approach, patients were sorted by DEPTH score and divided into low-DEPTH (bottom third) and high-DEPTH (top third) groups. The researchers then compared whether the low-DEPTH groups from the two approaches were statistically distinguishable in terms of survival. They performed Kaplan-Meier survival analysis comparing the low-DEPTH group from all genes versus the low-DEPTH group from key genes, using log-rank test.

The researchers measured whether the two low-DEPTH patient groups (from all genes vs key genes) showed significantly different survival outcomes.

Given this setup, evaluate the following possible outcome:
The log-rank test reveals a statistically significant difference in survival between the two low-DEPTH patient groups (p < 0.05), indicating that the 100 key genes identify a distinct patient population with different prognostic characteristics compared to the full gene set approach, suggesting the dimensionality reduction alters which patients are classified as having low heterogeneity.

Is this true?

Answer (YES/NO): NO